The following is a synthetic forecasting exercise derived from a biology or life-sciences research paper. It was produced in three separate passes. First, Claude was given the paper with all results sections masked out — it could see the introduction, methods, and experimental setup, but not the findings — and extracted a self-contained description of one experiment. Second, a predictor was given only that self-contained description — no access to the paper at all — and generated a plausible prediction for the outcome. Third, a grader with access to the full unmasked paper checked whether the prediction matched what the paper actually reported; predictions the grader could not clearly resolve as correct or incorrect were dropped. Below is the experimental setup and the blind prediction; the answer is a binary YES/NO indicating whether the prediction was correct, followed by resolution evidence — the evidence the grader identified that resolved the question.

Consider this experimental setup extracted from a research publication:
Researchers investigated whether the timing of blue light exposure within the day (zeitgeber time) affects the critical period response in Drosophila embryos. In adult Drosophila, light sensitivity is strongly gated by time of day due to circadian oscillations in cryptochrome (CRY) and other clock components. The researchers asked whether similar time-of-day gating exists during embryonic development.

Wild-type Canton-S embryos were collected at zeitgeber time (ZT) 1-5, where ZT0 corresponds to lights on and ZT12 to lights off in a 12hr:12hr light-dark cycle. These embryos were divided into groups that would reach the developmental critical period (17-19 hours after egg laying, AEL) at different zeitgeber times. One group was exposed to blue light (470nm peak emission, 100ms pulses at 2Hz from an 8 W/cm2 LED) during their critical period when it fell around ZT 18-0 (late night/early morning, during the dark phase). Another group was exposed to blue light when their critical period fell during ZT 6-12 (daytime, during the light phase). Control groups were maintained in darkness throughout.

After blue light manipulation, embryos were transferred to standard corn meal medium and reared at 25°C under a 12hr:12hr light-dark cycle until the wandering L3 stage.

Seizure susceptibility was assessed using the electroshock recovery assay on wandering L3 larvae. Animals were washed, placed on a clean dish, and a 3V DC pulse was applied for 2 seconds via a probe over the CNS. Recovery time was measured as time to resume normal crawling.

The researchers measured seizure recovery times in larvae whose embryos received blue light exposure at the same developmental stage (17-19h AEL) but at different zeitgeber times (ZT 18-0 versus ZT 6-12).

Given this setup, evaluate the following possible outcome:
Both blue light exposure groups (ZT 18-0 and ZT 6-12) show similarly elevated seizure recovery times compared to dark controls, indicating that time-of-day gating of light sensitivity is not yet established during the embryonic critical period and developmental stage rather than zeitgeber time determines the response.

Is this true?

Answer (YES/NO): NO